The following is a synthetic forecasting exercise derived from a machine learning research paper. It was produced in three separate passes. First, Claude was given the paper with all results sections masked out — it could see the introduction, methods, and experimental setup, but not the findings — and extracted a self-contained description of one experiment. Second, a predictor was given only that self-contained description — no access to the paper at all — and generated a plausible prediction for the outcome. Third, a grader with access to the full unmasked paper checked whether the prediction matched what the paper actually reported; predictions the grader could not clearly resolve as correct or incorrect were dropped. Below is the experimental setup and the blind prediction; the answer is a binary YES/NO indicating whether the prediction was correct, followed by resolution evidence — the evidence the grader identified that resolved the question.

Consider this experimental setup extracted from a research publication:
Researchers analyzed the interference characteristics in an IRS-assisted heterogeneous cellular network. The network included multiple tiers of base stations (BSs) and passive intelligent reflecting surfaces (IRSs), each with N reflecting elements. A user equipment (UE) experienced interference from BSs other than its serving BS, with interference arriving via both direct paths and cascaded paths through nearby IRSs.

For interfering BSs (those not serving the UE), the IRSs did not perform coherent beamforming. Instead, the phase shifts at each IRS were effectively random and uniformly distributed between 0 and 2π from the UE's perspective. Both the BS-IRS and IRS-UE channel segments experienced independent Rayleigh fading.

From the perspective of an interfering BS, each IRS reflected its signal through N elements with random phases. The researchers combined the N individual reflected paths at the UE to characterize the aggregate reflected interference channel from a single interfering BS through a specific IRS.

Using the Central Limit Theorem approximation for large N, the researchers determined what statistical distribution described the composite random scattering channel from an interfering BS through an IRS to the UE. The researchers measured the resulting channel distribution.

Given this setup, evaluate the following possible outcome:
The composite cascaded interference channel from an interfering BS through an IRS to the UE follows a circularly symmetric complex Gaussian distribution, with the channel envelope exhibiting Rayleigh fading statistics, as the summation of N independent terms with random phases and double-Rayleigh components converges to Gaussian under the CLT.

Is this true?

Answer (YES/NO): YES